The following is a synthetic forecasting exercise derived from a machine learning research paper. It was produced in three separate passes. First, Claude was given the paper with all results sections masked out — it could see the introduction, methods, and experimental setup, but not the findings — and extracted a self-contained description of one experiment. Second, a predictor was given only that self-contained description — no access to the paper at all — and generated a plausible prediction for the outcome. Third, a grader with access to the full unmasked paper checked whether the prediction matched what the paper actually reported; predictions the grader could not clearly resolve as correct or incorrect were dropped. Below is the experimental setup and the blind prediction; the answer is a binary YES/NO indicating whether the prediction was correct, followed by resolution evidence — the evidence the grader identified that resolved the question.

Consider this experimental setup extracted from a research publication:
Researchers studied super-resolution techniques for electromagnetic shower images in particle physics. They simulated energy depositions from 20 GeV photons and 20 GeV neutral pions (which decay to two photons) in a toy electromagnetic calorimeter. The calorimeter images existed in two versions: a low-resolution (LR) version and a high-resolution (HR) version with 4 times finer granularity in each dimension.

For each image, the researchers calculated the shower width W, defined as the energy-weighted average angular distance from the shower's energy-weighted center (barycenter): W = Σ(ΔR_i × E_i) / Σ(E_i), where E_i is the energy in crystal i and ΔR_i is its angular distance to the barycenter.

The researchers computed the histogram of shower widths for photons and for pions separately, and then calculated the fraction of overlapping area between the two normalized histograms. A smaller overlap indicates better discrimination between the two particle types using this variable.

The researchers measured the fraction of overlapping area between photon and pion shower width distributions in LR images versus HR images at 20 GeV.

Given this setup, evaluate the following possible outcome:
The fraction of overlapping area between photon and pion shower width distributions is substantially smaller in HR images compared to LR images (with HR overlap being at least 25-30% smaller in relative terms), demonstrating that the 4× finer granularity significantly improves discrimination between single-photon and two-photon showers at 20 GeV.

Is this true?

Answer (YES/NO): YES